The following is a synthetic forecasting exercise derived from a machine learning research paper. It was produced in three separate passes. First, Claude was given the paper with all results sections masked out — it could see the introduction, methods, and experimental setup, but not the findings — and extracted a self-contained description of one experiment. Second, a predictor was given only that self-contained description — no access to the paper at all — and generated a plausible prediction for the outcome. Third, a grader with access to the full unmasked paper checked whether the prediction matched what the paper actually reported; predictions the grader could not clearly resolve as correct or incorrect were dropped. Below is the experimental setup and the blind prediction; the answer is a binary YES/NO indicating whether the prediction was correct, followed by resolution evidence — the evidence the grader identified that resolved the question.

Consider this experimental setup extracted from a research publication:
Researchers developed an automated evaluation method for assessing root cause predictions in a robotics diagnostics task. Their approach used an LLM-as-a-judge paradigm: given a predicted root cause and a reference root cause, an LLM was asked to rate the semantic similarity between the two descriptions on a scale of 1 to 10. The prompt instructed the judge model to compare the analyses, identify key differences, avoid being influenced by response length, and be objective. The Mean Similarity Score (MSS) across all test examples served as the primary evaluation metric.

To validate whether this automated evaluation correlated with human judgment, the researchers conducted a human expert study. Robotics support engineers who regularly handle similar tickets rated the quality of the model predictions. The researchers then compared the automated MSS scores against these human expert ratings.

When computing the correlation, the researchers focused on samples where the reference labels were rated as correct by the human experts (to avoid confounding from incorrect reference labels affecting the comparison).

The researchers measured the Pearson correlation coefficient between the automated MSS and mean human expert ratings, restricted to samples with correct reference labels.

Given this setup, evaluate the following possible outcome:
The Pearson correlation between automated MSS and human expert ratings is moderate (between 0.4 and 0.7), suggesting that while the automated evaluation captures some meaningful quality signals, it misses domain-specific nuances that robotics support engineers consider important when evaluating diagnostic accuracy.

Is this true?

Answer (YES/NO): NO